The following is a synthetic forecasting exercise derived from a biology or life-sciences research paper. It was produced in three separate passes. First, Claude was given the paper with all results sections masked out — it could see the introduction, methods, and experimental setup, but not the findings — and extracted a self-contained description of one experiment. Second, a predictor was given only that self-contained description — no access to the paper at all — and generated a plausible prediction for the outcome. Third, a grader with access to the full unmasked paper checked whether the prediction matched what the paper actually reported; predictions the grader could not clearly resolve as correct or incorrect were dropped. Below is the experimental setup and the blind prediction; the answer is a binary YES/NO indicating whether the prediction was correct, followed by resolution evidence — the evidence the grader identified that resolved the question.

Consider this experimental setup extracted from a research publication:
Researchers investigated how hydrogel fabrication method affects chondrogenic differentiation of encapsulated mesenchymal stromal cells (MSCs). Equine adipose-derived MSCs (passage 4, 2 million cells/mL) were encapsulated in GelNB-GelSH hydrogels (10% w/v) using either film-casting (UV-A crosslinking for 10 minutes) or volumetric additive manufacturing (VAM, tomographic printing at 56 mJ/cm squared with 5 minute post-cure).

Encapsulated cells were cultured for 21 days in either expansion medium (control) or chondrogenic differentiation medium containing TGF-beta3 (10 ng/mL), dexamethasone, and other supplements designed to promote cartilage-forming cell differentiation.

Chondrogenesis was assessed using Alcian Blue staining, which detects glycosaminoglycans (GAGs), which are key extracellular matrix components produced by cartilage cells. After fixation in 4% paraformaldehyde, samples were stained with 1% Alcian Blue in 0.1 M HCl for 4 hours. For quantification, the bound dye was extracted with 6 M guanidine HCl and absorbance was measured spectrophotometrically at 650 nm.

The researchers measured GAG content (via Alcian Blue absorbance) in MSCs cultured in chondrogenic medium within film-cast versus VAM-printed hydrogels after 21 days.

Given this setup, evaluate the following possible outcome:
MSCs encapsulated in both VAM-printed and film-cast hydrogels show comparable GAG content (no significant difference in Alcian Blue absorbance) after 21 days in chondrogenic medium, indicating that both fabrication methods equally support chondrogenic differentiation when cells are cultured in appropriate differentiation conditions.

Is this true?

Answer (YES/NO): NO